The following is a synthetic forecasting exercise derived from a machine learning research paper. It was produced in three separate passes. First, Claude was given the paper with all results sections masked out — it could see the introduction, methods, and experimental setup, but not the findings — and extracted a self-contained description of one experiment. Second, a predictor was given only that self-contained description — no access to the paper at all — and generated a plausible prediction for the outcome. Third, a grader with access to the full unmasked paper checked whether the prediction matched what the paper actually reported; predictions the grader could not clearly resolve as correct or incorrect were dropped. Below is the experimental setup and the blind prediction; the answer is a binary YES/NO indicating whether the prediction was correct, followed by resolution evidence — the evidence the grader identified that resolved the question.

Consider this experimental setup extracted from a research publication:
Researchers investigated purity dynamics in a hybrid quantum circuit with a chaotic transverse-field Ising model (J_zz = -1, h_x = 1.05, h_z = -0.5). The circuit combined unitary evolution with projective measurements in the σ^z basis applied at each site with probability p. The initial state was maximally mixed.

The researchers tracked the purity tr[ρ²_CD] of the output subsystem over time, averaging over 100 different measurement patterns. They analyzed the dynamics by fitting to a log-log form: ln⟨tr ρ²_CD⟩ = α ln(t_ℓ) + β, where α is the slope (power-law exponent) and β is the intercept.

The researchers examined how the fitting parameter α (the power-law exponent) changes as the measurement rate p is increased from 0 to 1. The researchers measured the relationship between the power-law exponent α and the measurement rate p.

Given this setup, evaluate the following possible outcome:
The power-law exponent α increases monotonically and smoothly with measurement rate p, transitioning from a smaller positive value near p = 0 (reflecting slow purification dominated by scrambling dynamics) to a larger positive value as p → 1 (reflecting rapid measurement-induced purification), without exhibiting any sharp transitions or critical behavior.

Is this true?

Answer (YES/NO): NO